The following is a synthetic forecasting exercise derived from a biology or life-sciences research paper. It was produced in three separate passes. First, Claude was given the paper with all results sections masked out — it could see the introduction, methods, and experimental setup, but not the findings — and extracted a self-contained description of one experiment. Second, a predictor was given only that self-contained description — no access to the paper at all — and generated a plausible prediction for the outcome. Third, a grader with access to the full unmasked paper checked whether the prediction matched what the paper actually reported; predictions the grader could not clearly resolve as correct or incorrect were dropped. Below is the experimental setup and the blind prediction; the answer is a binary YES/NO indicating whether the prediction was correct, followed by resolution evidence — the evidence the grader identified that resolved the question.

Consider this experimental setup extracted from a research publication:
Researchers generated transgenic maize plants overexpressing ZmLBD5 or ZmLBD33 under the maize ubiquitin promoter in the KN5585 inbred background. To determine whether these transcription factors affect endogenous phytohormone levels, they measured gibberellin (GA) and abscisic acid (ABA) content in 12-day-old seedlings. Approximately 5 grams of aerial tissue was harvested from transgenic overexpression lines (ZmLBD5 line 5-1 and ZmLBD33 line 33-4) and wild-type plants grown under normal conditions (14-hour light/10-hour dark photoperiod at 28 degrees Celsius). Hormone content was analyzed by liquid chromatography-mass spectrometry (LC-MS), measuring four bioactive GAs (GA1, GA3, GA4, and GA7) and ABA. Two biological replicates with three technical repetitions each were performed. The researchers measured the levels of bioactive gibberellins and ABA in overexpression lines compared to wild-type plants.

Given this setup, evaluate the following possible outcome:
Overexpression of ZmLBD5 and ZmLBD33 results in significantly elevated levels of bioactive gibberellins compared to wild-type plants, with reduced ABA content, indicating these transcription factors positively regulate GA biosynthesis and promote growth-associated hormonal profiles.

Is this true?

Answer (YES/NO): NO